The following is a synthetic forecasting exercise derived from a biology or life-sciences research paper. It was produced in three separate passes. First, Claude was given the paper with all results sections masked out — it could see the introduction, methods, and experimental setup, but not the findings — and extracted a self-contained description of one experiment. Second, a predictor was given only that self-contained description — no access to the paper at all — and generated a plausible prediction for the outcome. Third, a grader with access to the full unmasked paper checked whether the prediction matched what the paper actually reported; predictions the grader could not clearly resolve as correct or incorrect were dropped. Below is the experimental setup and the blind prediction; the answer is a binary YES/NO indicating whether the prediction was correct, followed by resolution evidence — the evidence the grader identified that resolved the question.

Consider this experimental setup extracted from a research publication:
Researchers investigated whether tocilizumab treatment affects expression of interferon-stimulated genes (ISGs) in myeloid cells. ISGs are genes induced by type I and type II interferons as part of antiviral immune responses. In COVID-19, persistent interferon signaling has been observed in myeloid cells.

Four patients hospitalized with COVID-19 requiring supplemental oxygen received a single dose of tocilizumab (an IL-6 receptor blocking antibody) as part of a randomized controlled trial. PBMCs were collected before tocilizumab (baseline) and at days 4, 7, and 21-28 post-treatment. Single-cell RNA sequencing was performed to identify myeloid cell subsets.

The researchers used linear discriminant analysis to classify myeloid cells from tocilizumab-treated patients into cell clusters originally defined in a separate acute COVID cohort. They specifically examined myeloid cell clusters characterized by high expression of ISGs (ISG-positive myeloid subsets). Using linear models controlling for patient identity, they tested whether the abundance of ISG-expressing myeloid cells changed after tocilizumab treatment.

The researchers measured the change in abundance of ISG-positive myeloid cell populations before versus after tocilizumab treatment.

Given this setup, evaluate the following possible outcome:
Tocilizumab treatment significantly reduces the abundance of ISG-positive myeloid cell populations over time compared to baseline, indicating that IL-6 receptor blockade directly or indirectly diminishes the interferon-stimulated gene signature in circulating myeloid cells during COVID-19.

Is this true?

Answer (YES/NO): YES